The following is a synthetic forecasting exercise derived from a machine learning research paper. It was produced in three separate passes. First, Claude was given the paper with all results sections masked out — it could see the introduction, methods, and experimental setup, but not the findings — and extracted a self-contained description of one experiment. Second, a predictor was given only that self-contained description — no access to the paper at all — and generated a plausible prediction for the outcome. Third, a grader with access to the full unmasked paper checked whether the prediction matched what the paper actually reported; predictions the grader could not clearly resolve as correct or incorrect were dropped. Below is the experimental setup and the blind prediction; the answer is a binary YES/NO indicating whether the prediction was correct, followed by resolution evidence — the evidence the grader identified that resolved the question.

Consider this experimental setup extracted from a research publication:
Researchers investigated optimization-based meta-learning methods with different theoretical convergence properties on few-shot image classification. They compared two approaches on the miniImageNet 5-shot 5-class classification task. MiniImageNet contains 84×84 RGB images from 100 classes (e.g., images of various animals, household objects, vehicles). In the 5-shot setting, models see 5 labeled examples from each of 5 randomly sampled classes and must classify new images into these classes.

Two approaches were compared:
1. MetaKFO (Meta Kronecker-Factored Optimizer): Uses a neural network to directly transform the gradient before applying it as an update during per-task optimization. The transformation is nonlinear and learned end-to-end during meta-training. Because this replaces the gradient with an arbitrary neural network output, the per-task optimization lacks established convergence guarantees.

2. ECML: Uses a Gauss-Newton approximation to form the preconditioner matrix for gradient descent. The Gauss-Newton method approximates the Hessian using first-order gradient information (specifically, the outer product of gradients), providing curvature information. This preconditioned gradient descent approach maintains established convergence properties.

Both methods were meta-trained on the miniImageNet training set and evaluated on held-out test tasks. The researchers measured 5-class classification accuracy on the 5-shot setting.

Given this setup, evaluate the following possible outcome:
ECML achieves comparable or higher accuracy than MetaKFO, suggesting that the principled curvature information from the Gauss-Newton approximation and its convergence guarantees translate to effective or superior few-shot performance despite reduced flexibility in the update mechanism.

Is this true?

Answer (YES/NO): YES